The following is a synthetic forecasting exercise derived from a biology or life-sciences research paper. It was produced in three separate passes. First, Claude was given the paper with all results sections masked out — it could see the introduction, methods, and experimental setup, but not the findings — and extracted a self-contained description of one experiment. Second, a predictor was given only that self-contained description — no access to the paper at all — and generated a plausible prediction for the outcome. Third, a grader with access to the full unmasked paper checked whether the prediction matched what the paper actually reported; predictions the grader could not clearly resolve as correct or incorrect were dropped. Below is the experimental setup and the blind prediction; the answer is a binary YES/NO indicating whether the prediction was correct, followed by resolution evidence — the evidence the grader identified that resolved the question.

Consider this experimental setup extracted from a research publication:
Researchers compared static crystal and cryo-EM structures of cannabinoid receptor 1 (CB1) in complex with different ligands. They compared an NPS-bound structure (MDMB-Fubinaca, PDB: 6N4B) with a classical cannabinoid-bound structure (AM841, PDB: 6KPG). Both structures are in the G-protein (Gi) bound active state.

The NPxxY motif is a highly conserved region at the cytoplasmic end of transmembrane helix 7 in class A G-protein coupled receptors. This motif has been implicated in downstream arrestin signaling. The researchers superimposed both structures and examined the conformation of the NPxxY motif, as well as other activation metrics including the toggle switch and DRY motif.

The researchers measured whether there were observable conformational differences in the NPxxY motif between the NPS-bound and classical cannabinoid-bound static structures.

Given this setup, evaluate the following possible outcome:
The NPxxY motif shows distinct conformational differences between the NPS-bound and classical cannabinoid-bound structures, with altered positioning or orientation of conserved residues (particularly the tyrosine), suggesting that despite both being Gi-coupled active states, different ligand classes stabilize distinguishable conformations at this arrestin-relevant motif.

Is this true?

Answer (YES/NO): NO